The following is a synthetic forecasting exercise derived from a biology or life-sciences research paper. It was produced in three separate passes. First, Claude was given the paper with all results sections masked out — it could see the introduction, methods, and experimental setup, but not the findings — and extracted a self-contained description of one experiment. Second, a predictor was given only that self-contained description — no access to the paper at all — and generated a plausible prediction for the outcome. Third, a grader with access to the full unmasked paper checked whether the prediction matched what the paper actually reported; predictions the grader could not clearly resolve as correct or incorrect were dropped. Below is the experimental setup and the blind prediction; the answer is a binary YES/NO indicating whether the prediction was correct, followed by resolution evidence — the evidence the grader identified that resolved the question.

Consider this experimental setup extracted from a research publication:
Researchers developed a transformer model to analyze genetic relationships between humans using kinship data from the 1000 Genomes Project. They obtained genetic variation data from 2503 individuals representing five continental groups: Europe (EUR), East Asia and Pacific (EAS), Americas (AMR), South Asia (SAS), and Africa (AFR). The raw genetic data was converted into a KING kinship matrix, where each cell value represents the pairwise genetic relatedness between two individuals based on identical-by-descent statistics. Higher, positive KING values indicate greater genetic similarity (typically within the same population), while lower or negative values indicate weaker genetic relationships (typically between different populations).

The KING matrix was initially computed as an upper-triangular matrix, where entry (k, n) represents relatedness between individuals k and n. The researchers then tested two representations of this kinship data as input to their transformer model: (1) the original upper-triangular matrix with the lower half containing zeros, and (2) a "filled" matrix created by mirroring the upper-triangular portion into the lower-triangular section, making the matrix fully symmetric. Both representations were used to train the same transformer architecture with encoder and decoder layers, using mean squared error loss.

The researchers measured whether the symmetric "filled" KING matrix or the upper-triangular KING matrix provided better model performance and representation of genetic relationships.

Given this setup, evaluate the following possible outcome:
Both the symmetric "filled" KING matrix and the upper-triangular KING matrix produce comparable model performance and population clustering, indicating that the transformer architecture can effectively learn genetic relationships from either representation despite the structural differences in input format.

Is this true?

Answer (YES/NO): NO